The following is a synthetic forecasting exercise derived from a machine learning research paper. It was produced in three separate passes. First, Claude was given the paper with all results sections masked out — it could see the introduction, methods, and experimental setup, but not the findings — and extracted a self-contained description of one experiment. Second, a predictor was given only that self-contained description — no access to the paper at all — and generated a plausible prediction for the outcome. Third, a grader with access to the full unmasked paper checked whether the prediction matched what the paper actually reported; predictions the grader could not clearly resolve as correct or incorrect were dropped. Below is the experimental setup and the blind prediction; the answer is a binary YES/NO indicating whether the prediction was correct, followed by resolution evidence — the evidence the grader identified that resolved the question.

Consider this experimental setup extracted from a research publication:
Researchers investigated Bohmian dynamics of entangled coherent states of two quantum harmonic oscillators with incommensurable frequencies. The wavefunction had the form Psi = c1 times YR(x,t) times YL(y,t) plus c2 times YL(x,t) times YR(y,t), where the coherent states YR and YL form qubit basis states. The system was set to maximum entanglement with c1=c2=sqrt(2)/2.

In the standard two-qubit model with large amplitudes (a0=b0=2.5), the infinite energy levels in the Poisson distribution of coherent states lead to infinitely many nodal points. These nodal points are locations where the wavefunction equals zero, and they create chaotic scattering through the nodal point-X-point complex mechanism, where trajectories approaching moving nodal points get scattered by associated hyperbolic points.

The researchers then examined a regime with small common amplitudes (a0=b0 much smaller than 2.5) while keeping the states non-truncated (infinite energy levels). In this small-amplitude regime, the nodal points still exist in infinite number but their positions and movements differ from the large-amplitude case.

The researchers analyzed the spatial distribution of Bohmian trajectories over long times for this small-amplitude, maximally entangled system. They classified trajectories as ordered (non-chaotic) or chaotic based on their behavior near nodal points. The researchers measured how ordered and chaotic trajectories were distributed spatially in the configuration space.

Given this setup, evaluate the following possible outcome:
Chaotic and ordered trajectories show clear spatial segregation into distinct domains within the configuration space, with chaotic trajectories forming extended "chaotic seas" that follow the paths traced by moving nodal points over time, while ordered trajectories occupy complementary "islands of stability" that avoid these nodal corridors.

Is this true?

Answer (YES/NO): NO